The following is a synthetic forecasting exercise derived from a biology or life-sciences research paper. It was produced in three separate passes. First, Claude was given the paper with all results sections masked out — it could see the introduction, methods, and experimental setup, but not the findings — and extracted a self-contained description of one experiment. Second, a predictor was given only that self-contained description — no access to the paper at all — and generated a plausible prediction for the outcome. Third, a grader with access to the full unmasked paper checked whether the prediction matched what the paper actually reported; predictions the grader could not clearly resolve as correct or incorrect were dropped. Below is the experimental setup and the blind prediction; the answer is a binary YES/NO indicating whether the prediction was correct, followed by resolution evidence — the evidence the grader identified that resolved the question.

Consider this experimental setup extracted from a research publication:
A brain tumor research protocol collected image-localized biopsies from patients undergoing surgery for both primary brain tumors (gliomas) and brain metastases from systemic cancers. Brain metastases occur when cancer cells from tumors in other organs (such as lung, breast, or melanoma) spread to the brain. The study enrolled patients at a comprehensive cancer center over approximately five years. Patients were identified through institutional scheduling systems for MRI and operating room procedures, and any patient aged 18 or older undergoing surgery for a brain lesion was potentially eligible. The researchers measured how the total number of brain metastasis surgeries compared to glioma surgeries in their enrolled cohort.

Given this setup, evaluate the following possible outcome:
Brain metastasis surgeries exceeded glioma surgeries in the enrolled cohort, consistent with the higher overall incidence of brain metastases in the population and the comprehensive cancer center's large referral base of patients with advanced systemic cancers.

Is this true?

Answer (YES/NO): NO